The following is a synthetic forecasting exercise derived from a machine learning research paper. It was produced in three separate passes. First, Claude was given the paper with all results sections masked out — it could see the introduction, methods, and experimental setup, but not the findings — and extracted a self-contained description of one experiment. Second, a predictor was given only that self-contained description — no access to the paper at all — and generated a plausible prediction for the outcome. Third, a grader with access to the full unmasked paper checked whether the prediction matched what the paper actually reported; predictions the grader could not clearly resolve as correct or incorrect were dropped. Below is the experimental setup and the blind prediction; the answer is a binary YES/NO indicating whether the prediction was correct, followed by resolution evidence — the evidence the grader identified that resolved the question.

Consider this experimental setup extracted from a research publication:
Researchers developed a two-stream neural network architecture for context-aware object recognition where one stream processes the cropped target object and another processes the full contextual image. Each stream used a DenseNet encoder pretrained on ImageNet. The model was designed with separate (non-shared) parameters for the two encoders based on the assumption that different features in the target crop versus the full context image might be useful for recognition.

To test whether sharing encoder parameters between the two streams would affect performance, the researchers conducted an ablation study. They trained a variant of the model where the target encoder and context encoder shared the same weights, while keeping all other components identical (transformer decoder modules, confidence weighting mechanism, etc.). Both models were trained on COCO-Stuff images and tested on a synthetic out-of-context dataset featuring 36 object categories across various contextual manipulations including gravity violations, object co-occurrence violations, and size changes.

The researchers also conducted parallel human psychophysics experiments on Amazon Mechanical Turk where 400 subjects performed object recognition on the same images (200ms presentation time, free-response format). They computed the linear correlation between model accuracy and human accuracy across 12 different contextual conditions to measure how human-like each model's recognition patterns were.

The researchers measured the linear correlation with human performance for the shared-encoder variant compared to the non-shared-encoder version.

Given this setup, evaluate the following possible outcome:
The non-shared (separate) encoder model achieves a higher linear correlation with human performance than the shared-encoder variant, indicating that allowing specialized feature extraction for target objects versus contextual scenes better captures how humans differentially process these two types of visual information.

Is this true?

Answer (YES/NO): YES